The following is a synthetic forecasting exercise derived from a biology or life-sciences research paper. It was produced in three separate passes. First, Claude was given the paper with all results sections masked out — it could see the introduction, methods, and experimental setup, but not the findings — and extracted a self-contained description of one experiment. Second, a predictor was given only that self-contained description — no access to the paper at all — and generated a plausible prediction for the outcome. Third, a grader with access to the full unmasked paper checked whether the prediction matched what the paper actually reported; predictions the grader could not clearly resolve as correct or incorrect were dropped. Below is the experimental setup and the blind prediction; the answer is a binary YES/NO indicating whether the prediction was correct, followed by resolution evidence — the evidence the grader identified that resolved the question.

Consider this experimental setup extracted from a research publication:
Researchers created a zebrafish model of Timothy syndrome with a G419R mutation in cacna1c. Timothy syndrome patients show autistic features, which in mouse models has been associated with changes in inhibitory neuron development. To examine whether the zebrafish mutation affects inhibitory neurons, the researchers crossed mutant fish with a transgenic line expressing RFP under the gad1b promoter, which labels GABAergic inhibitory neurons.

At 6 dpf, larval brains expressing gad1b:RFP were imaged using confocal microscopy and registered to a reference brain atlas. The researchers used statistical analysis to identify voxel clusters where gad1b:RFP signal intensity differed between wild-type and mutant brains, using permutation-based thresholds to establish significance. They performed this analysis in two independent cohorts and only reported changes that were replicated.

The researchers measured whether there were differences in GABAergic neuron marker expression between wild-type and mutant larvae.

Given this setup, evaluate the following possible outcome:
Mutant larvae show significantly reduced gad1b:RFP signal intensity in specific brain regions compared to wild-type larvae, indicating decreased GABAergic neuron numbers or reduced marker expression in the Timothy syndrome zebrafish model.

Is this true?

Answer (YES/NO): YES